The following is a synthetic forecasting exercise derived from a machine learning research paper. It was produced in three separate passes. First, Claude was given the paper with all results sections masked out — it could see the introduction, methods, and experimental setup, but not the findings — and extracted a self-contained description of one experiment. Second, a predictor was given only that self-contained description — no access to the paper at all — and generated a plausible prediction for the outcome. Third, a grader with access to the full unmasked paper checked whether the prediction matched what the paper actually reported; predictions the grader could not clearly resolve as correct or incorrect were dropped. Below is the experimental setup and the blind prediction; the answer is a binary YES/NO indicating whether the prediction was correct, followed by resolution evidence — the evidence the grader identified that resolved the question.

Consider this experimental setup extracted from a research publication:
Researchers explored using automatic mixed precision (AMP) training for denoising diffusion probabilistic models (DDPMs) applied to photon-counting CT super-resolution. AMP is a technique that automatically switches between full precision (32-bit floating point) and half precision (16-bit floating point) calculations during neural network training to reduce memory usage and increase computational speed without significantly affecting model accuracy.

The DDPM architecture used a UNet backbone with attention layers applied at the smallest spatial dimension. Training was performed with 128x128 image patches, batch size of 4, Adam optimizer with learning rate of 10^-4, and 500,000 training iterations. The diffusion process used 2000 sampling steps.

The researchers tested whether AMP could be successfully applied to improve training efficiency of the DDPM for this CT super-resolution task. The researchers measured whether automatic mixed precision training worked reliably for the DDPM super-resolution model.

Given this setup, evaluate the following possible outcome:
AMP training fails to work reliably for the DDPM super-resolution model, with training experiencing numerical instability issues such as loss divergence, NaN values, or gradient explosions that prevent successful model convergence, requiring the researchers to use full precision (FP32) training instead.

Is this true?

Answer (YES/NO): NO